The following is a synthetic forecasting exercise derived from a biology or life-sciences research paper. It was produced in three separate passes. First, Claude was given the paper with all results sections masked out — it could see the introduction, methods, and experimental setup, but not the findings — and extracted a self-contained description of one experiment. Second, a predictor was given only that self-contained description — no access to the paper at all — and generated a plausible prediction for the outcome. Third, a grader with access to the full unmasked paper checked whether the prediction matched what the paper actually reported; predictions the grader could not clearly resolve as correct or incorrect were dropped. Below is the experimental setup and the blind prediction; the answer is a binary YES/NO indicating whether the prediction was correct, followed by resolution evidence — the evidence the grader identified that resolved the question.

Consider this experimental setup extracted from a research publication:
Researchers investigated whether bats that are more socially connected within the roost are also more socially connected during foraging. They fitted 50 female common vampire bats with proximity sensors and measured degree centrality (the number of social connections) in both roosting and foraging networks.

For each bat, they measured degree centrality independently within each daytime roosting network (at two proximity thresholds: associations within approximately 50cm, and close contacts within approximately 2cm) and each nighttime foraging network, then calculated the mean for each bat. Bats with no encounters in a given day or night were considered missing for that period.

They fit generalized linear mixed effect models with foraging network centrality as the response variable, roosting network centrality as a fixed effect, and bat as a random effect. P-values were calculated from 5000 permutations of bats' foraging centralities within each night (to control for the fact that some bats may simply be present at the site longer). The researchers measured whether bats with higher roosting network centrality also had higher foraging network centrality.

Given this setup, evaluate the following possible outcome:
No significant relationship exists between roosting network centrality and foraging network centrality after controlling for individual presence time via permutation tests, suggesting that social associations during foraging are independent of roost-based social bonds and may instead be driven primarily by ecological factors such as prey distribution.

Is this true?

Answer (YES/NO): NO